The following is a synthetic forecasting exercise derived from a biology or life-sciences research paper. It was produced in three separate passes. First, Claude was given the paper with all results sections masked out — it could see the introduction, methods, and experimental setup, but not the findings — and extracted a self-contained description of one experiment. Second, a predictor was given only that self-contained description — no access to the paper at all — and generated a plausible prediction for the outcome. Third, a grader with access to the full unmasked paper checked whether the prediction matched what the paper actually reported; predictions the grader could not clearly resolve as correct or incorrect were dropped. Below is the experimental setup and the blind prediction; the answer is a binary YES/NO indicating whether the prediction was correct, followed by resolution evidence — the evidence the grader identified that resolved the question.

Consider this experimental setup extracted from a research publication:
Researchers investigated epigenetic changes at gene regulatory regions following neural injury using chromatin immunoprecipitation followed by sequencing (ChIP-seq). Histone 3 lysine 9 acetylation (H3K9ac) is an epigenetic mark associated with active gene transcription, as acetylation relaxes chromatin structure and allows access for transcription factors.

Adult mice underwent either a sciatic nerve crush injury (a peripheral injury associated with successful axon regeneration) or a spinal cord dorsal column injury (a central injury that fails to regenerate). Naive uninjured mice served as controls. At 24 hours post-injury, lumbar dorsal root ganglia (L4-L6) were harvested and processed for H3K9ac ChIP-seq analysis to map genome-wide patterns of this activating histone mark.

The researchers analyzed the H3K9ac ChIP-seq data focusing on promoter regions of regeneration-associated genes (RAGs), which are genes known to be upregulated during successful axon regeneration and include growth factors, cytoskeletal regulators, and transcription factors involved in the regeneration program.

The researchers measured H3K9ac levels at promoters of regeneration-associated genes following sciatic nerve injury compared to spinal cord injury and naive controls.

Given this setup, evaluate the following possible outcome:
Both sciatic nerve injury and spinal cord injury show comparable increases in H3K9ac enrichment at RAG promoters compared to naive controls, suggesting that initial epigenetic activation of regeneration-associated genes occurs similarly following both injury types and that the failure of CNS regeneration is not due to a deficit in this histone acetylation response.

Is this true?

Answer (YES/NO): NO